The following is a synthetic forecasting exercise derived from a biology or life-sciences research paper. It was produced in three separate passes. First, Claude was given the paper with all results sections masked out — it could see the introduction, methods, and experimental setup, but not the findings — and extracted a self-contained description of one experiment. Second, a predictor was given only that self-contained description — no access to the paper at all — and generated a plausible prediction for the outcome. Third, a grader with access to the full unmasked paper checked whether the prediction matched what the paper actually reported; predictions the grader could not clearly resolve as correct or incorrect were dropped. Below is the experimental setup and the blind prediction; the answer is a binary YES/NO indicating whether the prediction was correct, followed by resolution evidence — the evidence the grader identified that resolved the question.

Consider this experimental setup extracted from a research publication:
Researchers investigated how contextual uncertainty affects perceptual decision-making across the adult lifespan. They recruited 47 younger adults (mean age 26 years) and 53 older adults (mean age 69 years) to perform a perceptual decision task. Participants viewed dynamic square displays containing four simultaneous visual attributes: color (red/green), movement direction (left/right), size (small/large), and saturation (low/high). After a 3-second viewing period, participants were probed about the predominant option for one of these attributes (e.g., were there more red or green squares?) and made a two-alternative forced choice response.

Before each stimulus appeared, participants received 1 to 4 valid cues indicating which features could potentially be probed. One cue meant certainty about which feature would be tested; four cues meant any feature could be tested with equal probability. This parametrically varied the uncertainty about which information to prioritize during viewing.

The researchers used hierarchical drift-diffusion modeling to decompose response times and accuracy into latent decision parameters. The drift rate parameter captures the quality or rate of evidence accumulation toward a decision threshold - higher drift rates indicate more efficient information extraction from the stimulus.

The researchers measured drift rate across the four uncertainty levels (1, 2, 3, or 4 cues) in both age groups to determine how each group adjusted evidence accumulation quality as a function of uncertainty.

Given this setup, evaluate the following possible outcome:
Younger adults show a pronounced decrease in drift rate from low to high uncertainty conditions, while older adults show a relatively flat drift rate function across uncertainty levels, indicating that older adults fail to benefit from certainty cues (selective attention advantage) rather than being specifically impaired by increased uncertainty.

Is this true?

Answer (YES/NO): YES